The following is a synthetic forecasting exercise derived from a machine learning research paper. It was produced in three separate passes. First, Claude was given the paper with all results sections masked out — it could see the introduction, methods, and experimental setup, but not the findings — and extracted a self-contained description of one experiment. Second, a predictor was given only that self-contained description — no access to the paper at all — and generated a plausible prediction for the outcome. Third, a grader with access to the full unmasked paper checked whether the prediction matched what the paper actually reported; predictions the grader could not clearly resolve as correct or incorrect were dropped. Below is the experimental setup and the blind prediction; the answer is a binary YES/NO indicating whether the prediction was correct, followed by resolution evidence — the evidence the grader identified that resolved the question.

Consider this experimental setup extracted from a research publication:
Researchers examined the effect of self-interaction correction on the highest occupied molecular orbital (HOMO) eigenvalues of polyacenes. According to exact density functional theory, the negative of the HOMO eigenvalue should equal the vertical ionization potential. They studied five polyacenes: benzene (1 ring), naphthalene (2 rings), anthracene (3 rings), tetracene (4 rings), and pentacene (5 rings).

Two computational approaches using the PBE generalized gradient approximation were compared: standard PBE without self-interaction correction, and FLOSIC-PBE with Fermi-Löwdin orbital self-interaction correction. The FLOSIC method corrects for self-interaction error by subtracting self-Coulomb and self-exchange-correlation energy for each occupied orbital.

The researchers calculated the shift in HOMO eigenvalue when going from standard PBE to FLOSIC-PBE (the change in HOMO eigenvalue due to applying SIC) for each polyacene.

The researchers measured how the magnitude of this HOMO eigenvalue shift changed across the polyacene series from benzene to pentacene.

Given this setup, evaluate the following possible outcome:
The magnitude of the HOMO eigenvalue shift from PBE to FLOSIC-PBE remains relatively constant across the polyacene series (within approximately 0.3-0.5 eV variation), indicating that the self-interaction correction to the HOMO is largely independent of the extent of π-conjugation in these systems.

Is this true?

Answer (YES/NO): YES